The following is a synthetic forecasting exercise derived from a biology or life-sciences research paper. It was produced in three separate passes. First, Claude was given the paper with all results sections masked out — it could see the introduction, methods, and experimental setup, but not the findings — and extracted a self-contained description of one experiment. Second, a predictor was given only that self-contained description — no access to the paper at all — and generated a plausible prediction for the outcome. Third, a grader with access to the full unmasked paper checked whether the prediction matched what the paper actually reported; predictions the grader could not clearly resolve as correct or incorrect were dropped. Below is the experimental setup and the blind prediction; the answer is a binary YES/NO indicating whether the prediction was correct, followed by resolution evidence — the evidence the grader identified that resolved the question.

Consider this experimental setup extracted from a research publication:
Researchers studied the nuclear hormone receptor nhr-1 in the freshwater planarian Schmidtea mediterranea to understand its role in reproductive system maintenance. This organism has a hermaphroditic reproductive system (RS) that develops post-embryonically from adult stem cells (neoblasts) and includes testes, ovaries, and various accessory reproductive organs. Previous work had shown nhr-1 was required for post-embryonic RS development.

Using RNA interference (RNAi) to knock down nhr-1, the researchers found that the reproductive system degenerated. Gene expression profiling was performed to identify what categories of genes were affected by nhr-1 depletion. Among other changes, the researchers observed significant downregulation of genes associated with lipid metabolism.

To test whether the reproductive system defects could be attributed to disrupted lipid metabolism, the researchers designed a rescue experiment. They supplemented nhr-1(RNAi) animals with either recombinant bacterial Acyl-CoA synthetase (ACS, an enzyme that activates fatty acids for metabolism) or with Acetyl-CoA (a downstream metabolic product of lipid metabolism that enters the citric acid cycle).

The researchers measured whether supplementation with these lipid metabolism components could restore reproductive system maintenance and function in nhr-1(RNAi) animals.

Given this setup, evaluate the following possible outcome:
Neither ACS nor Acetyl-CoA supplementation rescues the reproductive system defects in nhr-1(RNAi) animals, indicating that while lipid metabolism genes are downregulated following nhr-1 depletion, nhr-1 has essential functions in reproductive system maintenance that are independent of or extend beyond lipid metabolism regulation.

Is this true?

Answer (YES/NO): NO